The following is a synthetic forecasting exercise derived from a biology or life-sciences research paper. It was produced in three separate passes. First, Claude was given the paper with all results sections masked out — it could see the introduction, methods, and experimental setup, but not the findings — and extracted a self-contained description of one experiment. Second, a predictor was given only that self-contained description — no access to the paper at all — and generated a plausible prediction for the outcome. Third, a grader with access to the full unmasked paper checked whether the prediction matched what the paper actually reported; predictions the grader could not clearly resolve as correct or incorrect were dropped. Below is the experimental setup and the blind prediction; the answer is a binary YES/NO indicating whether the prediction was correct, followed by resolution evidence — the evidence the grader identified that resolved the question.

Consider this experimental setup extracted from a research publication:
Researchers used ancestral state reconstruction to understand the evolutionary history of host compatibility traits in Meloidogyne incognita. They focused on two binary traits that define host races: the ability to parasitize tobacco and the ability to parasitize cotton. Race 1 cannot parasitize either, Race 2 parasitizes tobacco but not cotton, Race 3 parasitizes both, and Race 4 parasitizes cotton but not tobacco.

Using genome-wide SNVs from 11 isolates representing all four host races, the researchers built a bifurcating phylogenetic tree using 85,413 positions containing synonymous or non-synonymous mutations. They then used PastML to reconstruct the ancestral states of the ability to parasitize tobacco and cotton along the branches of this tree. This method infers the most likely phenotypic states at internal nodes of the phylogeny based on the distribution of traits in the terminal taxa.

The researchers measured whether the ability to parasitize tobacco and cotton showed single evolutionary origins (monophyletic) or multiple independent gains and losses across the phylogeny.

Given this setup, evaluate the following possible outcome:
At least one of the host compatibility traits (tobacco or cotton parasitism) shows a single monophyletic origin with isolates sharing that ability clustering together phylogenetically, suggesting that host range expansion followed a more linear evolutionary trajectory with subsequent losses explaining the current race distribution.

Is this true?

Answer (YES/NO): NO